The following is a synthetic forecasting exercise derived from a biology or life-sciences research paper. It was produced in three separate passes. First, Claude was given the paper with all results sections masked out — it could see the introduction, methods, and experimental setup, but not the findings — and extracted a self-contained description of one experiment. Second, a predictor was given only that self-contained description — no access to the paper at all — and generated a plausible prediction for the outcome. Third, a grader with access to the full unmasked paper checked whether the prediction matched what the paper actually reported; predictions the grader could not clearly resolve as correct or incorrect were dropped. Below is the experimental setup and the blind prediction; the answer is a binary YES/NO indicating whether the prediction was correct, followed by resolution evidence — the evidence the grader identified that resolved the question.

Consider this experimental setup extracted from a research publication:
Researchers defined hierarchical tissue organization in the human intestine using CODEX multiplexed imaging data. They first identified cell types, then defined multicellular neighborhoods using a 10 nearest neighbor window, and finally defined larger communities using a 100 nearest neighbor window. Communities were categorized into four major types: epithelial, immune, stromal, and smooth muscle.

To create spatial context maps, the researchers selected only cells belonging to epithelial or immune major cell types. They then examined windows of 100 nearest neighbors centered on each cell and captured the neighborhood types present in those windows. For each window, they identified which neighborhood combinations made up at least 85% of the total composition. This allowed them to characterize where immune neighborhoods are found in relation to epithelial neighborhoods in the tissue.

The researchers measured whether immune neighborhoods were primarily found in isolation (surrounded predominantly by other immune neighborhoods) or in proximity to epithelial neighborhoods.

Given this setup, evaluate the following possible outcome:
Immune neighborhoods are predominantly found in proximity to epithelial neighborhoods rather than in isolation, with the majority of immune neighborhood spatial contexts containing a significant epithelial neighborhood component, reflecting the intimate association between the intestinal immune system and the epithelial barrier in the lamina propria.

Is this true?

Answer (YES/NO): YES